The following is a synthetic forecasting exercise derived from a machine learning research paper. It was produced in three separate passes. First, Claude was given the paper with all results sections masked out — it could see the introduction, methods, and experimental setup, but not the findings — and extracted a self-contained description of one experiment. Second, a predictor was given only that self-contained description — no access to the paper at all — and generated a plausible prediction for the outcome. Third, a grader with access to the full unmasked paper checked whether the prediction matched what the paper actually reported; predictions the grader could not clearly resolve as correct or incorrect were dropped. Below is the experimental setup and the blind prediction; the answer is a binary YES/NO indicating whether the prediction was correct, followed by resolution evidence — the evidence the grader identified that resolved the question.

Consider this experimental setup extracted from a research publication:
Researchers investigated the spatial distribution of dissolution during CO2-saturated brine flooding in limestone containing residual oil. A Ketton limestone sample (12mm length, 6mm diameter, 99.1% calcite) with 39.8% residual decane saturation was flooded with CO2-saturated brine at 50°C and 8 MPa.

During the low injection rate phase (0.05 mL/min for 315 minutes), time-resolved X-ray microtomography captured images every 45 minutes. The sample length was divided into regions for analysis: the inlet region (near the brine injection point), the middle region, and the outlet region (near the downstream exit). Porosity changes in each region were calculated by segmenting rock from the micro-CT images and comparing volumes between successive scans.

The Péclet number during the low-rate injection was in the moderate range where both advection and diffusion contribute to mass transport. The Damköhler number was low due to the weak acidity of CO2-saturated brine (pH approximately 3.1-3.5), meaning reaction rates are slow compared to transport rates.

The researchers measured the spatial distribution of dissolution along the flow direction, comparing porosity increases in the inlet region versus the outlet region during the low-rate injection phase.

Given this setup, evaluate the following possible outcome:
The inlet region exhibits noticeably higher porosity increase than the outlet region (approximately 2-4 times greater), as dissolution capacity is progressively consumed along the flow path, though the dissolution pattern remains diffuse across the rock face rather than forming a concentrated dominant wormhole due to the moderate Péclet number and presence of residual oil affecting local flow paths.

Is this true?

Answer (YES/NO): NO